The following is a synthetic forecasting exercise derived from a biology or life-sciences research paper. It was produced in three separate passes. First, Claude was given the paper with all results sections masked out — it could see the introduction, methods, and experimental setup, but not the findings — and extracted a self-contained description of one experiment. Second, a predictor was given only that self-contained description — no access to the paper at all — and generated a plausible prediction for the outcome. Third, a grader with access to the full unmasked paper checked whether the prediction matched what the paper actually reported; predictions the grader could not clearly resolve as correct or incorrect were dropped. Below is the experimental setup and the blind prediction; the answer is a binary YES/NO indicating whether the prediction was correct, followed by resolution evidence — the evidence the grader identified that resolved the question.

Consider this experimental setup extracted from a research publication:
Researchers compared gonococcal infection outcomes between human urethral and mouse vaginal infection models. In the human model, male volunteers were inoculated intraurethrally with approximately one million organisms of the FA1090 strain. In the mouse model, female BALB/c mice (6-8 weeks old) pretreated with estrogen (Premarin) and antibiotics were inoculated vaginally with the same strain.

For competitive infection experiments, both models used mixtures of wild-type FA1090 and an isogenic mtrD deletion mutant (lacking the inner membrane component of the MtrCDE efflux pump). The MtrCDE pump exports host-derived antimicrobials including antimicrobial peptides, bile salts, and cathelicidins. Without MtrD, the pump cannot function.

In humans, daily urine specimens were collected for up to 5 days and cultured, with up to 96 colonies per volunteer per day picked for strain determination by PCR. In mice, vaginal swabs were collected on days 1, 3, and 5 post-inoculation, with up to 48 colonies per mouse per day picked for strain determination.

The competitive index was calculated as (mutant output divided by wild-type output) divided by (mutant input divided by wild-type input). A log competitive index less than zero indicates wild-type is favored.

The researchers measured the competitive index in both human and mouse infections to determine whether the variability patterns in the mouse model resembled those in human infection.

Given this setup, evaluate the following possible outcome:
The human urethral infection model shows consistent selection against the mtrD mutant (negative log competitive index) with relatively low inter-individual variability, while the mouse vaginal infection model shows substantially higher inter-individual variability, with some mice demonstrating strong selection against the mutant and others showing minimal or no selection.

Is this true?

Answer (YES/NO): NO